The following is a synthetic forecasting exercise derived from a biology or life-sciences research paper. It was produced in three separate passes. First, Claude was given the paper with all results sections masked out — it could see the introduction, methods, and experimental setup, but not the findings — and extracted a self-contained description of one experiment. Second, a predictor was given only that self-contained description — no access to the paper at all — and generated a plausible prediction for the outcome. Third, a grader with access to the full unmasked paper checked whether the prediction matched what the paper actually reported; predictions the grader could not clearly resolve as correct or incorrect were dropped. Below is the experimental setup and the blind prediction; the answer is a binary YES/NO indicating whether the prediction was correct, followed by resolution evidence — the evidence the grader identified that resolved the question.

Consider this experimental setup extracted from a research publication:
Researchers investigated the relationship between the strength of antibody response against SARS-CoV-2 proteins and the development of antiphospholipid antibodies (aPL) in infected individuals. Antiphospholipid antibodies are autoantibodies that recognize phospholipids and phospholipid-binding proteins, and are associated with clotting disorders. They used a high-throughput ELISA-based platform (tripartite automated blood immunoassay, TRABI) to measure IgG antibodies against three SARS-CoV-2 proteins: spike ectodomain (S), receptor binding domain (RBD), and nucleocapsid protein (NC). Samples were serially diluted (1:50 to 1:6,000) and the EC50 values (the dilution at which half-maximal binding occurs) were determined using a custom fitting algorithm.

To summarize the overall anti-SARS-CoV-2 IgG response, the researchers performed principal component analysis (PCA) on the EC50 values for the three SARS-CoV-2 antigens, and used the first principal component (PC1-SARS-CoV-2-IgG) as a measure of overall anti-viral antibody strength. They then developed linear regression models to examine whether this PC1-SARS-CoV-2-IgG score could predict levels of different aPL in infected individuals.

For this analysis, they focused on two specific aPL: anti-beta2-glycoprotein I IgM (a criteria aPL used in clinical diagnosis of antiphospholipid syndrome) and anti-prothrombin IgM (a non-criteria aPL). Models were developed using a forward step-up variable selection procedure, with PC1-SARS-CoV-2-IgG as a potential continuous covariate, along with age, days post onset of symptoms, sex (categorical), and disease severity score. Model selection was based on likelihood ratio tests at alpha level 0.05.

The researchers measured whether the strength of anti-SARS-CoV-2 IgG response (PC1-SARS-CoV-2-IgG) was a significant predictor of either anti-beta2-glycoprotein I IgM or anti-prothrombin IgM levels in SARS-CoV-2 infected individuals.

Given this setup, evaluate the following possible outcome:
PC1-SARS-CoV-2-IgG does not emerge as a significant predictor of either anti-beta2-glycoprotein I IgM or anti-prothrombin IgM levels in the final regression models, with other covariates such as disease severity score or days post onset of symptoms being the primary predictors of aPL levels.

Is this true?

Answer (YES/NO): NO